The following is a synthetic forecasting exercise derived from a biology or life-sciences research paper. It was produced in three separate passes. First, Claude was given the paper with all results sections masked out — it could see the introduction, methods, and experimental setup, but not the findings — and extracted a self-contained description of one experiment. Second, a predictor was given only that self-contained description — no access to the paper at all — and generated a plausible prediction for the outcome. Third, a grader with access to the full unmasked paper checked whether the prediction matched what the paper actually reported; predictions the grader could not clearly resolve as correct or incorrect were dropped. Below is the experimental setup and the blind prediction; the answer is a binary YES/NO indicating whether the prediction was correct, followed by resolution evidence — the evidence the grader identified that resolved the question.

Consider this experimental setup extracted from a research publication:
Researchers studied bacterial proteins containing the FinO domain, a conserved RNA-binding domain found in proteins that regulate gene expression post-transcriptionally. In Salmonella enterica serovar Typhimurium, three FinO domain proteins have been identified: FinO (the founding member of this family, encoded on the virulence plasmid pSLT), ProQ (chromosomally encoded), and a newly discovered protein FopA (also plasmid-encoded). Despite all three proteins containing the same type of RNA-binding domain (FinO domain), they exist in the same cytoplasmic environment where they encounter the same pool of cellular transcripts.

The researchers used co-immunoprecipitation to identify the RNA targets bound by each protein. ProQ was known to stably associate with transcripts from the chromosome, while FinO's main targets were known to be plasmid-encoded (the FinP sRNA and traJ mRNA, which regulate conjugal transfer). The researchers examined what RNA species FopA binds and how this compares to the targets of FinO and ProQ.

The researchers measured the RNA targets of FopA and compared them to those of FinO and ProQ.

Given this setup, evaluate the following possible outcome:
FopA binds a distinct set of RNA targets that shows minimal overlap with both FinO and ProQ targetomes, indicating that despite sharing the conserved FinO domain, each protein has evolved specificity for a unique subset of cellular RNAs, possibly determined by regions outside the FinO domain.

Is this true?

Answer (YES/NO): YES